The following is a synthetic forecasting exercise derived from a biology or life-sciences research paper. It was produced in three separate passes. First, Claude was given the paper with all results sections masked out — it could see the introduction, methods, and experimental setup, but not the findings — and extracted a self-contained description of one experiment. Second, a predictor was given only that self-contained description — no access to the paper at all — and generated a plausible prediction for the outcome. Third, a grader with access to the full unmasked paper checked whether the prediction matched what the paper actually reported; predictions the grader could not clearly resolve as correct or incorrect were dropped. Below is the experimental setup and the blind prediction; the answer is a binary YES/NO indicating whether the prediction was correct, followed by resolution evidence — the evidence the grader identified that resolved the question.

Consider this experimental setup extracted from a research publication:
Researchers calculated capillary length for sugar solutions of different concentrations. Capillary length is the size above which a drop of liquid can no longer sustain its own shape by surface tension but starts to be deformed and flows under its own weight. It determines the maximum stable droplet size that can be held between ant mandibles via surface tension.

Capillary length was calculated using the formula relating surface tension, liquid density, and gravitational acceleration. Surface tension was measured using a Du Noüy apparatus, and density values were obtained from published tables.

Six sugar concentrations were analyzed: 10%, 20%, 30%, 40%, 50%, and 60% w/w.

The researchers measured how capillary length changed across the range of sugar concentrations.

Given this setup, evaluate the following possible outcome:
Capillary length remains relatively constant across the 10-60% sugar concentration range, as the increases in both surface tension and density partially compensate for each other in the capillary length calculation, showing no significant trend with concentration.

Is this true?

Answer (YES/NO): YES